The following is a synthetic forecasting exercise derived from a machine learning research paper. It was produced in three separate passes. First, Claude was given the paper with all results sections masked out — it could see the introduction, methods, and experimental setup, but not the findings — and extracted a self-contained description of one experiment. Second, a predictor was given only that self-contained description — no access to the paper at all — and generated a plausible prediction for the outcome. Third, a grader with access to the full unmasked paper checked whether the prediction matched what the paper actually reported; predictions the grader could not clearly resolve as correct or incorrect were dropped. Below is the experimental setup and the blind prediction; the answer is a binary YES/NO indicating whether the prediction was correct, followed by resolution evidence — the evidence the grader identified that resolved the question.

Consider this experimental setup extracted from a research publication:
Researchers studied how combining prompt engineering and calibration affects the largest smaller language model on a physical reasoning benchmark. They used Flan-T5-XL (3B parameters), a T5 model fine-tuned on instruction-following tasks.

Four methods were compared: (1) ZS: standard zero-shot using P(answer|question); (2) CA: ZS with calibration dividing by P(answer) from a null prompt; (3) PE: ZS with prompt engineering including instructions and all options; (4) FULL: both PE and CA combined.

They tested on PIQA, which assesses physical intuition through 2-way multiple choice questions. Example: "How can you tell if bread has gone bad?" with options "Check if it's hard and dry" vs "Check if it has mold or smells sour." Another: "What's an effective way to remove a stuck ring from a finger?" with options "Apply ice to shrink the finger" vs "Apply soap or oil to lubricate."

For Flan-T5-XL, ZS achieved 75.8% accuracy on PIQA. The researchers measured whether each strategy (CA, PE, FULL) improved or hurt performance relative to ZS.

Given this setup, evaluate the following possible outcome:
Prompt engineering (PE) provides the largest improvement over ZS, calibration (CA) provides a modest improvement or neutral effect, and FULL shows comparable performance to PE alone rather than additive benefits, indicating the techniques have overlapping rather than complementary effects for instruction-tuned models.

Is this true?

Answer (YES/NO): NO